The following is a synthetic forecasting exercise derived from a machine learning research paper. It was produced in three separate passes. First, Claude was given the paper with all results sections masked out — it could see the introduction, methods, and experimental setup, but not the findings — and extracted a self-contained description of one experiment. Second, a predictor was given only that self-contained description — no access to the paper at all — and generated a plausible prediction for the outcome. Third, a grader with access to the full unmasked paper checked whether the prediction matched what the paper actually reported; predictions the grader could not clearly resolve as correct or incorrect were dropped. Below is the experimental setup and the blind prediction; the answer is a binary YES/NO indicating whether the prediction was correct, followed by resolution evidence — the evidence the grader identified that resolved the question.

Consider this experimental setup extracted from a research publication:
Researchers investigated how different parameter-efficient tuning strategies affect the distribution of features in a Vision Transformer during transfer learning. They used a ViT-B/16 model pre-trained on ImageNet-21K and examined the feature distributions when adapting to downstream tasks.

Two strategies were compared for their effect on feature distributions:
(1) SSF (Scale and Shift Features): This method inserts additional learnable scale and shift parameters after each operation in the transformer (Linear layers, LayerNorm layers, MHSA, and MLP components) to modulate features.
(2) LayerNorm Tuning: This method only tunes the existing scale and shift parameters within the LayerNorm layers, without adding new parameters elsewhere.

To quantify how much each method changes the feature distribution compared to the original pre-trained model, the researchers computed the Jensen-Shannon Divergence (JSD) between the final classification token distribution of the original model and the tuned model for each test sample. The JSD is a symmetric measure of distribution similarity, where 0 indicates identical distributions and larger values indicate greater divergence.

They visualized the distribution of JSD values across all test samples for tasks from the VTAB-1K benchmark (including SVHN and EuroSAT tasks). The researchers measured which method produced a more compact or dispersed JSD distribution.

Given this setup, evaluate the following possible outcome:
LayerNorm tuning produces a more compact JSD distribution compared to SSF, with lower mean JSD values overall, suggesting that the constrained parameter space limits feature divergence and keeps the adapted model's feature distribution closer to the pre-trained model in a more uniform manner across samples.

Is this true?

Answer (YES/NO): NO